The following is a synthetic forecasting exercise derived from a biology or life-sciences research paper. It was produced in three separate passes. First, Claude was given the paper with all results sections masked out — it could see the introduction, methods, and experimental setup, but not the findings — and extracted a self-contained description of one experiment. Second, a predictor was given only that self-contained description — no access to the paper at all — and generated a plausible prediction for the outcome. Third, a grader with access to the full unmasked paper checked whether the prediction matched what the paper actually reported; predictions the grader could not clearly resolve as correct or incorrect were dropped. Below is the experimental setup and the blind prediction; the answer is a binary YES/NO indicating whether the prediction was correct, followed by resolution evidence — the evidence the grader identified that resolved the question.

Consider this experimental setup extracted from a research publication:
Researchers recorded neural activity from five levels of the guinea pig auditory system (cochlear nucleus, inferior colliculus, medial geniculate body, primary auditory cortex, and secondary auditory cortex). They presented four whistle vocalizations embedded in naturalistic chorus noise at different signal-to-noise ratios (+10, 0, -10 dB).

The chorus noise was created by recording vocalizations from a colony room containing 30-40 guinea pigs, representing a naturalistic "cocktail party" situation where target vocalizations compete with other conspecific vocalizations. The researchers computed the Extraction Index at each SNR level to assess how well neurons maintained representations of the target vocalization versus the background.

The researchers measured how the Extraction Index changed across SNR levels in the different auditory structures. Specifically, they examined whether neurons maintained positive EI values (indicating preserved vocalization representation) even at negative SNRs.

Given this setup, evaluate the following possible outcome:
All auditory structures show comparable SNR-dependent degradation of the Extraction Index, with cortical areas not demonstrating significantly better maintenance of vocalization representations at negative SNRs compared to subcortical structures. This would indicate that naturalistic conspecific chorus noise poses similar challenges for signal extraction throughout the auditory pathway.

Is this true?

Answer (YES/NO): NO